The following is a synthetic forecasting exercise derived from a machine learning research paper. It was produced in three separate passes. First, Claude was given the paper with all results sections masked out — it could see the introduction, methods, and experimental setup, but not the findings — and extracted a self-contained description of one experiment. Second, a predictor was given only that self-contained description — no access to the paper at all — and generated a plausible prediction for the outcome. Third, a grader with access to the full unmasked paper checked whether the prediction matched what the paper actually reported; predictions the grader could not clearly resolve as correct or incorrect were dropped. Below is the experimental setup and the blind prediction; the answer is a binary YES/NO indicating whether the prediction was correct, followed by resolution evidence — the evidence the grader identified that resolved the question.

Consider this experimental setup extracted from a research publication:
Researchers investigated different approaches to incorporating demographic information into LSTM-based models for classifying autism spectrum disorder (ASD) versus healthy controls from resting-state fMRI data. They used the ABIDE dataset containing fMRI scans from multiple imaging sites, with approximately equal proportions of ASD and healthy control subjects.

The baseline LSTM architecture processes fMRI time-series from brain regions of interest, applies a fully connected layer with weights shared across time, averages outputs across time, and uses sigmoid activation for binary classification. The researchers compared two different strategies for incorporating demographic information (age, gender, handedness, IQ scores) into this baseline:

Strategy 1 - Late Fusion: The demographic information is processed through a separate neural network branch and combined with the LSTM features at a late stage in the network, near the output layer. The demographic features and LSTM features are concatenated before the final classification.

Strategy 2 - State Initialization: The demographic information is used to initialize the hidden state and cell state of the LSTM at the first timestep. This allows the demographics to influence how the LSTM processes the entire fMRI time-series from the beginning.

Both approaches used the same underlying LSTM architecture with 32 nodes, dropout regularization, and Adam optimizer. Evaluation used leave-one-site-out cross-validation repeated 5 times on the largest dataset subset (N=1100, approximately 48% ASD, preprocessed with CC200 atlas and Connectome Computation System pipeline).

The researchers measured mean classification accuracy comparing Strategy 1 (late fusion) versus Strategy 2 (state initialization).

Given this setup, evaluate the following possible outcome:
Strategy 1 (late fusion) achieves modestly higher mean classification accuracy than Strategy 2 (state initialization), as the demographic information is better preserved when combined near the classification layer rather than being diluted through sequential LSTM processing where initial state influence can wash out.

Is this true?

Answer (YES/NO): NO